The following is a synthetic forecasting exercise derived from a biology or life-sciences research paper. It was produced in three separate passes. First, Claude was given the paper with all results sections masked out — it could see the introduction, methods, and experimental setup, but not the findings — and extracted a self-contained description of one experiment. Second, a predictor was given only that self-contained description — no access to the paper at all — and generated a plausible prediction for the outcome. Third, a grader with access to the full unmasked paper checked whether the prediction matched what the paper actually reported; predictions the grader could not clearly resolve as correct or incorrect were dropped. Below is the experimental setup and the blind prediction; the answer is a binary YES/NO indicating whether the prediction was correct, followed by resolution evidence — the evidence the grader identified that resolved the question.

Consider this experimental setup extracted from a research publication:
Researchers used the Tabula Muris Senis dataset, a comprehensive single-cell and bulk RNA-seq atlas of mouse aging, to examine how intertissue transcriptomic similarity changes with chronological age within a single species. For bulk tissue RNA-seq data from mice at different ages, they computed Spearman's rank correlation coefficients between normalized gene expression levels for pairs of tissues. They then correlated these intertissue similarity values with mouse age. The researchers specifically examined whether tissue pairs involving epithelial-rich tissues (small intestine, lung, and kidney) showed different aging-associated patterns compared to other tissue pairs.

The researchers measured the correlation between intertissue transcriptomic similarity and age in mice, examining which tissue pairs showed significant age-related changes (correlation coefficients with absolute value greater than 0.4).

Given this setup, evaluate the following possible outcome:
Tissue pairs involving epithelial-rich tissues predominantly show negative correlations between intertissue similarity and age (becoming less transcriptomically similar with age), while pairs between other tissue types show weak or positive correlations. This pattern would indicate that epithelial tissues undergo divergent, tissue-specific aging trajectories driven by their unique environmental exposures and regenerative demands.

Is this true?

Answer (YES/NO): NO